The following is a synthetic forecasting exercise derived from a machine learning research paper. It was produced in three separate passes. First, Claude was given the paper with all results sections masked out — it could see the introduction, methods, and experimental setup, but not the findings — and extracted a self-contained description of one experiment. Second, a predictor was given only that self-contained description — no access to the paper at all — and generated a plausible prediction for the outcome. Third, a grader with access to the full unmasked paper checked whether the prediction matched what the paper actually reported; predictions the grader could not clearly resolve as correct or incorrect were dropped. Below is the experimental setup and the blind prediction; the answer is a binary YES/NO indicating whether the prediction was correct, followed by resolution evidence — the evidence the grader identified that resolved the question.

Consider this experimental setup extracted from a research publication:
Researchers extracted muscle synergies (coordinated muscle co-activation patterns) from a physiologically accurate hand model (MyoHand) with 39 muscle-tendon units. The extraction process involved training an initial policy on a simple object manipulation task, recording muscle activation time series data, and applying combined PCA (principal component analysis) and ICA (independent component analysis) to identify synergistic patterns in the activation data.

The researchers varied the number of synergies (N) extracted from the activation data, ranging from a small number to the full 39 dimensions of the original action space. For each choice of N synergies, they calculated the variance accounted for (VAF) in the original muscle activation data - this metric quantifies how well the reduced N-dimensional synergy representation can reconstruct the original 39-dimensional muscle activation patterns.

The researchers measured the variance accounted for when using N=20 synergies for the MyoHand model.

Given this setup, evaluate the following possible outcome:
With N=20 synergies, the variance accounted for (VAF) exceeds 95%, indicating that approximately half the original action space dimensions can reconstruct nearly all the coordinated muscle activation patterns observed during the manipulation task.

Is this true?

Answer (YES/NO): NO